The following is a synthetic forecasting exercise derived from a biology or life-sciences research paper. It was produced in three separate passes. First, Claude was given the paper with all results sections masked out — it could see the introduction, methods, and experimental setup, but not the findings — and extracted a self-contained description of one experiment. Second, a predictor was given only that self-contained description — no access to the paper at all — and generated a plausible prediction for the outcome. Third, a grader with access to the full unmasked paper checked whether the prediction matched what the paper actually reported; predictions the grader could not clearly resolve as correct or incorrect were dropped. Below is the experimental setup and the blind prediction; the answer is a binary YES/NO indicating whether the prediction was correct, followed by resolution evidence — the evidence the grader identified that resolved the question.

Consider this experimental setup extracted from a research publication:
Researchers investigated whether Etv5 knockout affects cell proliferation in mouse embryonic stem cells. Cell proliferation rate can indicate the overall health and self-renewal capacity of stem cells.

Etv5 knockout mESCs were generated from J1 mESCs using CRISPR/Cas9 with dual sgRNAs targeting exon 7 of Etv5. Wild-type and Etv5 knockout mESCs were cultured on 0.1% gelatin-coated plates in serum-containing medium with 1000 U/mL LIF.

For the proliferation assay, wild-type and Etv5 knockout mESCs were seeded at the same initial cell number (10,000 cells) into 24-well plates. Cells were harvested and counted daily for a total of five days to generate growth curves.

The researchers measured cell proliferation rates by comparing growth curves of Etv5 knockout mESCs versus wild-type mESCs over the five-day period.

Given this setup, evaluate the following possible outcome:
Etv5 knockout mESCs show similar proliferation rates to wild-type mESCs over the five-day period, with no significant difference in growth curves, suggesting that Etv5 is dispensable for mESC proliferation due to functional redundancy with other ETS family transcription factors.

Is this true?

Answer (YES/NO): NO